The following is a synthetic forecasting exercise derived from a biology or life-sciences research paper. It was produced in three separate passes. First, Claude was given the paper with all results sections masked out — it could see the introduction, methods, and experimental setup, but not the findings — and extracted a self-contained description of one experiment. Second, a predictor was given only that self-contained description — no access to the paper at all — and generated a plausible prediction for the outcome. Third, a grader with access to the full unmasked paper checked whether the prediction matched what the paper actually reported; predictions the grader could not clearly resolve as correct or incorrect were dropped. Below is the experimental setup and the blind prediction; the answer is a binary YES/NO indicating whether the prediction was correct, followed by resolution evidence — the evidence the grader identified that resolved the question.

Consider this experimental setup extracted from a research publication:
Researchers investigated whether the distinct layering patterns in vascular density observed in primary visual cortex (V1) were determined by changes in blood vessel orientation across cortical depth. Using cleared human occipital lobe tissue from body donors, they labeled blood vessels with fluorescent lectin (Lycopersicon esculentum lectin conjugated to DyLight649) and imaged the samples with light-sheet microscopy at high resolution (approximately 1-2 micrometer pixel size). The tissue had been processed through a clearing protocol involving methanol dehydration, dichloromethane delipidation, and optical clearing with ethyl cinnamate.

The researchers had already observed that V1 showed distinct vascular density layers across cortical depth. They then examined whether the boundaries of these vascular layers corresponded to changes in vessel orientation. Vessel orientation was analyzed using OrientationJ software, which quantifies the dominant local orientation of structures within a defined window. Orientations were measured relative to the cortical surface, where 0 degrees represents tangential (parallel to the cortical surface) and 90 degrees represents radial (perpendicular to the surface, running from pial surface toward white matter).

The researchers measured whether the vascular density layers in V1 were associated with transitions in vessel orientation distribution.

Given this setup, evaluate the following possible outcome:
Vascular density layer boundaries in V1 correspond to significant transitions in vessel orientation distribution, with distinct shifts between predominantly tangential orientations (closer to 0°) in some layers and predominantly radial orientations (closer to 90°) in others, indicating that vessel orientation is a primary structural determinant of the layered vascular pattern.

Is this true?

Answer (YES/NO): YES